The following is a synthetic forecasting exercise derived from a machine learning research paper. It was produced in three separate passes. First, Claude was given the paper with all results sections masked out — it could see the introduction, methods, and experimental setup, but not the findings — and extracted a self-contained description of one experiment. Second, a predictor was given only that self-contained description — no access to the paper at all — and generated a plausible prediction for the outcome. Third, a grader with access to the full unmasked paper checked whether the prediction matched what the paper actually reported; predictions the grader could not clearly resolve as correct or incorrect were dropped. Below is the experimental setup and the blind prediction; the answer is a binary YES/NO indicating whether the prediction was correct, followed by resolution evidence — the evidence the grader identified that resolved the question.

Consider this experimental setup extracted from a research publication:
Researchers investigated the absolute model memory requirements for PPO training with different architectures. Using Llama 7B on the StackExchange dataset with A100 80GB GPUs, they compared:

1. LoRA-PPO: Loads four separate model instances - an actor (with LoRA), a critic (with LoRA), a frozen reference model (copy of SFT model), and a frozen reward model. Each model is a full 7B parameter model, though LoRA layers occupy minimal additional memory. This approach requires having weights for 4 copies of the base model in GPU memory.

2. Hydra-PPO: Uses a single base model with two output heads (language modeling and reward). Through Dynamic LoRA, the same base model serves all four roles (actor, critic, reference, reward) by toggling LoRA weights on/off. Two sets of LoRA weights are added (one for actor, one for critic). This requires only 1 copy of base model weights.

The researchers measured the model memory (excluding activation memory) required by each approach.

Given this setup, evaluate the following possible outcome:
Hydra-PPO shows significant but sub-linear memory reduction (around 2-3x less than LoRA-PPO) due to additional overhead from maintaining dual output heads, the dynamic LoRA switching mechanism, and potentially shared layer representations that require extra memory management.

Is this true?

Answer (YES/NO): NO